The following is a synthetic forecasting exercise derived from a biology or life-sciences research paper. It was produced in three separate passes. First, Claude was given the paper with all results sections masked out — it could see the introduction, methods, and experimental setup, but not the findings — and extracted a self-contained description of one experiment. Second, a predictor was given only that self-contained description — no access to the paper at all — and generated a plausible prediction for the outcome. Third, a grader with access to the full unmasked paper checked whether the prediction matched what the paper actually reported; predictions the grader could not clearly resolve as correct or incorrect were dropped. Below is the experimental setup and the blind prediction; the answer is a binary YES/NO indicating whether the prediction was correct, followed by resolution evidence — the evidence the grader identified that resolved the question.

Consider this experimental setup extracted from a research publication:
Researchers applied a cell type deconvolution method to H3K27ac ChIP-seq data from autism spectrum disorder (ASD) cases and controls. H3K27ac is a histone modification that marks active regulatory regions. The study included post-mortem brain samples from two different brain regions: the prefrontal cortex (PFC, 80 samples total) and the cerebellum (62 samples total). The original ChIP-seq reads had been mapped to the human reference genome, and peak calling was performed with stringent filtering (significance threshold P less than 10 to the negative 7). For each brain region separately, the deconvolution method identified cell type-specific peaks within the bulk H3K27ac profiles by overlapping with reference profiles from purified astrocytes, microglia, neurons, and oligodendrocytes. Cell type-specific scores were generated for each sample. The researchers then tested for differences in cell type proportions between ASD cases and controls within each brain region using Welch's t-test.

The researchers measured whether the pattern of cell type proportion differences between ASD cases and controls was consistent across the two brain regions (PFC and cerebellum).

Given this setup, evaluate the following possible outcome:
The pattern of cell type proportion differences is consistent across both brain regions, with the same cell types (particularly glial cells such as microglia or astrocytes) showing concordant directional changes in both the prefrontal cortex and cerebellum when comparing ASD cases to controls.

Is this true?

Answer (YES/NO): NO